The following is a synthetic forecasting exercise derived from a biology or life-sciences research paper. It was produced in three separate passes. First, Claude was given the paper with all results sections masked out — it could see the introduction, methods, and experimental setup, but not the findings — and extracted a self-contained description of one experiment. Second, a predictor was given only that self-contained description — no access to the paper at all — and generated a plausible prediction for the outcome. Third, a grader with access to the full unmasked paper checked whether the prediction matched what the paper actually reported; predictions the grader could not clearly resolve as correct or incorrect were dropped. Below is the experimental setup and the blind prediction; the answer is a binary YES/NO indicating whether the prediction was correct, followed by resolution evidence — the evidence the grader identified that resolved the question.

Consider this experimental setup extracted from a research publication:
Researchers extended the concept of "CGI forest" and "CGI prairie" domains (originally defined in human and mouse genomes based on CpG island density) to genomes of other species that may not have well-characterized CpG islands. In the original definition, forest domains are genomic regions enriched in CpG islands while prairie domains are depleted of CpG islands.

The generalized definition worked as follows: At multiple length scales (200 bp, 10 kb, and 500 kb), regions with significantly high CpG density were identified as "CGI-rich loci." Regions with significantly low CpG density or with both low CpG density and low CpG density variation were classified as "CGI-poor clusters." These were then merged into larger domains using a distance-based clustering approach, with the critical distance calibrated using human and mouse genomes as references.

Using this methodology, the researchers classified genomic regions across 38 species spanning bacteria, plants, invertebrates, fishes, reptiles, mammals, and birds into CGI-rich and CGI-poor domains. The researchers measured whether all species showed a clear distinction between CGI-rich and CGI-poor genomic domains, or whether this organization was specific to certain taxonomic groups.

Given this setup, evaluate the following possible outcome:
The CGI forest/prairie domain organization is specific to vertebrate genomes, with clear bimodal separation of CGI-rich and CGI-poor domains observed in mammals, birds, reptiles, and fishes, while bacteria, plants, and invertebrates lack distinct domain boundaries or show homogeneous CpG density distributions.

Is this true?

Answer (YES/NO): NO